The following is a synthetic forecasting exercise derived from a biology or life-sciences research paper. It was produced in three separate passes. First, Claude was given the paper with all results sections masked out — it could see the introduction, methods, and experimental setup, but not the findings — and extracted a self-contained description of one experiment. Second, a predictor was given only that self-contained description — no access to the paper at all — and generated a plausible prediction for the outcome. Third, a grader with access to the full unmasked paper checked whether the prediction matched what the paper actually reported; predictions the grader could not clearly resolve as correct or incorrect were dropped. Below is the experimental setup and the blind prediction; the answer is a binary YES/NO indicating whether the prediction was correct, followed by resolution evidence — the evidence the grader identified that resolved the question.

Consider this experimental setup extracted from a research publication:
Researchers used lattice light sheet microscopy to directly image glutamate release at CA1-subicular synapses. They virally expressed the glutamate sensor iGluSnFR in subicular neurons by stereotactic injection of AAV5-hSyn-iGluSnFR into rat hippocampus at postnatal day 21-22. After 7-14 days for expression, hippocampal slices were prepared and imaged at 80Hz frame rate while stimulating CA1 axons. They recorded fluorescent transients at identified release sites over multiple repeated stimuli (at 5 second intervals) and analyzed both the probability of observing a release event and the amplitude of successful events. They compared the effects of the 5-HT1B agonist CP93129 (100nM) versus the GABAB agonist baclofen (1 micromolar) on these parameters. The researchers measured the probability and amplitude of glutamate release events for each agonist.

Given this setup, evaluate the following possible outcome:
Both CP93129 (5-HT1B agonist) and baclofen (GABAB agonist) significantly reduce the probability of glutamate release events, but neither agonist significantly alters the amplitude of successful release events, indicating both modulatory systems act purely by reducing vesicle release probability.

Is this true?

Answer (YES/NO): NO